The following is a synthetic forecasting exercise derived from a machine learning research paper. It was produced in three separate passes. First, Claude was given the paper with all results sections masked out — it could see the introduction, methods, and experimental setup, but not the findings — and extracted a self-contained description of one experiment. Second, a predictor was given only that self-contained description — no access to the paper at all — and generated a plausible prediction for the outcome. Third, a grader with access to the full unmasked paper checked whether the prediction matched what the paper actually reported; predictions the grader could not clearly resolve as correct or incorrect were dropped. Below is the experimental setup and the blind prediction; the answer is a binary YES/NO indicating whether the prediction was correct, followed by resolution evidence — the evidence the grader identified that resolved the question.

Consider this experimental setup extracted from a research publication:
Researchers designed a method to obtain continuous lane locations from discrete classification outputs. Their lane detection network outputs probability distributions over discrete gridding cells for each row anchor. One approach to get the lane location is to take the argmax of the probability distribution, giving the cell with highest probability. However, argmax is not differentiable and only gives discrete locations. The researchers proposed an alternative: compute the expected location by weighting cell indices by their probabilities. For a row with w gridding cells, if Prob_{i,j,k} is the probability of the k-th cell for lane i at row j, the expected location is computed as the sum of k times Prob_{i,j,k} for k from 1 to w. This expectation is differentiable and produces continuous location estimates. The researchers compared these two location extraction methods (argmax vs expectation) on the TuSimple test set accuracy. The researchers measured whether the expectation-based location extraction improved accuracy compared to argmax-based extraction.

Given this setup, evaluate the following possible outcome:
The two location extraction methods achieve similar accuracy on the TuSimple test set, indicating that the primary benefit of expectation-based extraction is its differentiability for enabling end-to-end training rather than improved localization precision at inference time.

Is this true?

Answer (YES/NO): NO